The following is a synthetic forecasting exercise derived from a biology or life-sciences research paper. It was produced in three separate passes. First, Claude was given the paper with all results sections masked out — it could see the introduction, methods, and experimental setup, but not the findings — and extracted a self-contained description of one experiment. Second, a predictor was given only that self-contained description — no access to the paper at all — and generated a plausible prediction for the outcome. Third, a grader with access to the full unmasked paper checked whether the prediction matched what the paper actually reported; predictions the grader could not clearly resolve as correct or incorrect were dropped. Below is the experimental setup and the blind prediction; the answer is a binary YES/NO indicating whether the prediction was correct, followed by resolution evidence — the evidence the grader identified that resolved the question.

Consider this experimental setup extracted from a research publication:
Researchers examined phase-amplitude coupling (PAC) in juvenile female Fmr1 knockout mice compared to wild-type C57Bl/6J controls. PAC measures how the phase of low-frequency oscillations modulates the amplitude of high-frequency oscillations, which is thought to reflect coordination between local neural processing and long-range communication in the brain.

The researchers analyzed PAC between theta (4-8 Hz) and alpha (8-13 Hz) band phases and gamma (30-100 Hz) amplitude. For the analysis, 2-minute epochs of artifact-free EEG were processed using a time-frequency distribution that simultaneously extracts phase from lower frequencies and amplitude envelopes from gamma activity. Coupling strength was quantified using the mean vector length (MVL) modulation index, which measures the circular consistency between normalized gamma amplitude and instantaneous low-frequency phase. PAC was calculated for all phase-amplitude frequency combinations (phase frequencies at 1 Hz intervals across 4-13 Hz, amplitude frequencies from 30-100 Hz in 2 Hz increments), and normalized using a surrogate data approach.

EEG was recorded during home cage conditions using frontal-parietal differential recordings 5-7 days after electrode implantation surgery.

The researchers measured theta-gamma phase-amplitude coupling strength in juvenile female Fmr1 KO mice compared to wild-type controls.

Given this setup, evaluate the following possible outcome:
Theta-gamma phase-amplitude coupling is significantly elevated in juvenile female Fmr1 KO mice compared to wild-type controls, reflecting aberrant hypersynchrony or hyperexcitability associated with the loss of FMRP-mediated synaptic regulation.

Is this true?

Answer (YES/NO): NO